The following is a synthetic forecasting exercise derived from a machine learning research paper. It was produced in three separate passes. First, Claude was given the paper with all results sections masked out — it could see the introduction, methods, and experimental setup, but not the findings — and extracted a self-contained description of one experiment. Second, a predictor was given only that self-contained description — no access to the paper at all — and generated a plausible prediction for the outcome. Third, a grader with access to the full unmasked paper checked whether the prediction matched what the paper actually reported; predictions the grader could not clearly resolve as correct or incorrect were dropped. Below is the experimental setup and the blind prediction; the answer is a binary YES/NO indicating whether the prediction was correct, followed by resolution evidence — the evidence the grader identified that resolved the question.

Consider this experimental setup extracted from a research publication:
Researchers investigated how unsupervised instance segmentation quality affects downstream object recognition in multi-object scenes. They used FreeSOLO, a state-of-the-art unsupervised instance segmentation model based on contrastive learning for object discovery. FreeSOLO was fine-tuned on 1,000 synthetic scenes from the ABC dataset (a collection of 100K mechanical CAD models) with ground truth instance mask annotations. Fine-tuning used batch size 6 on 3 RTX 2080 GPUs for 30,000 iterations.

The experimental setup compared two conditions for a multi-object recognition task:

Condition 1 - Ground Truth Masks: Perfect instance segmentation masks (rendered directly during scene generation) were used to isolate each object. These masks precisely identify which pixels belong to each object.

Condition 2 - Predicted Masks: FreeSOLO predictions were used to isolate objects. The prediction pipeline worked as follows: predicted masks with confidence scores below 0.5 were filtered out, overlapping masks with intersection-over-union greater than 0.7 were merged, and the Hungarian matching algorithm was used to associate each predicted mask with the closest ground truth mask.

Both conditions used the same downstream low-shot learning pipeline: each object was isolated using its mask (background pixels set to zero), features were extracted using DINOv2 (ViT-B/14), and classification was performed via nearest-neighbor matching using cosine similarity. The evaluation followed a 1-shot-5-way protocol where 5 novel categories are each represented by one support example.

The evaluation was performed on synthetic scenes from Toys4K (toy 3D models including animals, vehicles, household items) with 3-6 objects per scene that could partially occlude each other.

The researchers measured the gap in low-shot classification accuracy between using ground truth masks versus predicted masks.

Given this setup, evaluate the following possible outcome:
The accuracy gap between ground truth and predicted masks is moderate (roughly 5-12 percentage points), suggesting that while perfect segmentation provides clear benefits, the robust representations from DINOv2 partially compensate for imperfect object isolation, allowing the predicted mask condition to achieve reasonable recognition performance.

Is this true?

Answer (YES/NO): YES